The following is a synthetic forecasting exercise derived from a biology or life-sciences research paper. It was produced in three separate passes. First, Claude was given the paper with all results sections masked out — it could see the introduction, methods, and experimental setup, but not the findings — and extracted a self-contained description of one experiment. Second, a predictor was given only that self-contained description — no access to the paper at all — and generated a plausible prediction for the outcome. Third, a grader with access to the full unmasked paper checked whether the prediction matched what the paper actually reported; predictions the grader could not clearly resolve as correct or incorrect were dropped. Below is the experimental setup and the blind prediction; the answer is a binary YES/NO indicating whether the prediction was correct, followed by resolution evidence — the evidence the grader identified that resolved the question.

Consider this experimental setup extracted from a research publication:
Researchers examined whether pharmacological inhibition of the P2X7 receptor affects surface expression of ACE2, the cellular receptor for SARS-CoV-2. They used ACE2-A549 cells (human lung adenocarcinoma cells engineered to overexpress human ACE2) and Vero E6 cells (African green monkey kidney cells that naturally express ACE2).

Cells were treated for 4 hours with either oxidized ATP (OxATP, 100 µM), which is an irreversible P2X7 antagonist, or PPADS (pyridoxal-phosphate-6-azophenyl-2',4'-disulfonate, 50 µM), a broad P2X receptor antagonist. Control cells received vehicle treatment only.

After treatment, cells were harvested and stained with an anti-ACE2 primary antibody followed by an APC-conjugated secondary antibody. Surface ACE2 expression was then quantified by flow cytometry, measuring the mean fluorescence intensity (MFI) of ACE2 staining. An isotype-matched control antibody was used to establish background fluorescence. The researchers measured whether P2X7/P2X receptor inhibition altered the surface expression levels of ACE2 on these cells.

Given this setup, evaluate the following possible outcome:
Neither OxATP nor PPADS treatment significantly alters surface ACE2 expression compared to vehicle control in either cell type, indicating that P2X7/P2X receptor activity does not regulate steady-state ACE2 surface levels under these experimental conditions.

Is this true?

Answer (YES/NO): YES